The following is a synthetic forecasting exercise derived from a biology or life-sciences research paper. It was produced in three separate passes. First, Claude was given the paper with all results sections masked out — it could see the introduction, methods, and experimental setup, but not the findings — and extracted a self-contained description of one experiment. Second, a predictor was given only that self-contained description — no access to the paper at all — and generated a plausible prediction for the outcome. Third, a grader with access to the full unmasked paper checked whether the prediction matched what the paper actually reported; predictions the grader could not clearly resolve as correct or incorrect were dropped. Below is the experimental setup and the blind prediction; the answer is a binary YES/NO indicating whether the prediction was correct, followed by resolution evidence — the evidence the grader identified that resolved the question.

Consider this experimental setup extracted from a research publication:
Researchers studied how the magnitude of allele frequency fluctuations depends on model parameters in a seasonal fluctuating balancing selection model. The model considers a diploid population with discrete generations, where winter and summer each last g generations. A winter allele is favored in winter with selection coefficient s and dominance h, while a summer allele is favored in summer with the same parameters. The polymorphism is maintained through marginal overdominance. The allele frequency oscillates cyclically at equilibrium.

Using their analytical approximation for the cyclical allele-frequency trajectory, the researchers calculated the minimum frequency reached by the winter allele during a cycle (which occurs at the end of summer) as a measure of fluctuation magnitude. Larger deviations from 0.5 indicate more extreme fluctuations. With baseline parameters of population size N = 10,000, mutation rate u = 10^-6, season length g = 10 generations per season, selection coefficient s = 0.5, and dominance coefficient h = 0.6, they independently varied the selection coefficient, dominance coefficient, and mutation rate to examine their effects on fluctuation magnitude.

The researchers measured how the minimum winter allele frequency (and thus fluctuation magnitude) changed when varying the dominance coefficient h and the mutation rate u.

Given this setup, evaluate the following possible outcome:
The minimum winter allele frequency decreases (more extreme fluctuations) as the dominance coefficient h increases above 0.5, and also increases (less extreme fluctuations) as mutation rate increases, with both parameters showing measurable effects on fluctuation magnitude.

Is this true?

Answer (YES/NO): NO